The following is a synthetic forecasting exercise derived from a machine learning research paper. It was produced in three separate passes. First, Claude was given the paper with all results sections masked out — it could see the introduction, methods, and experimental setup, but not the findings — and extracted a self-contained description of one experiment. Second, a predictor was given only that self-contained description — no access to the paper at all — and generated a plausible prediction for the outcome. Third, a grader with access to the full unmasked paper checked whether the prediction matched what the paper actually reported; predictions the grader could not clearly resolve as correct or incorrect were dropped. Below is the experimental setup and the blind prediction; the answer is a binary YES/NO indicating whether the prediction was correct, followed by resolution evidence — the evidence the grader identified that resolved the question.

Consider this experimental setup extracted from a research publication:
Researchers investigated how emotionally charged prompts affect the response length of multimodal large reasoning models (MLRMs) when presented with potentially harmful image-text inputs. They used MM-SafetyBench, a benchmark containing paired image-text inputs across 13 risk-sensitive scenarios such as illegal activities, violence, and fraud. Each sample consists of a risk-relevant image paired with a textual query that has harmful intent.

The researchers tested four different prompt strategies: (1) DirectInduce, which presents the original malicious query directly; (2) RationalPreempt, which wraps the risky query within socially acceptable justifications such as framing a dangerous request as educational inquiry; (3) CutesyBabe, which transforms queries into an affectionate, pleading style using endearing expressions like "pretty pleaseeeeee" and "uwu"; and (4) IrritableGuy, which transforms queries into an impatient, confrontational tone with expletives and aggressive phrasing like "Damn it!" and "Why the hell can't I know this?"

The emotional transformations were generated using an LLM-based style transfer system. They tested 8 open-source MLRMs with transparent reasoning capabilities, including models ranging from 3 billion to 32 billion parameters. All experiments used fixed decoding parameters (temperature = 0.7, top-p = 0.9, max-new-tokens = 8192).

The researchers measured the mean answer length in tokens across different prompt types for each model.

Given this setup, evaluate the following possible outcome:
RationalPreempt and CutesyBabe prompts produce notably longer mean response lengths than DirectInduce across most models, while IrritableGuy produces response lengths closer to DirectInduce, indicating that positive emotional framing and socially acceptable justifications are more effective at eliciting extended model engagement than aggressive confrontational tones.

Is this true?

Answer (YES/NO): NO